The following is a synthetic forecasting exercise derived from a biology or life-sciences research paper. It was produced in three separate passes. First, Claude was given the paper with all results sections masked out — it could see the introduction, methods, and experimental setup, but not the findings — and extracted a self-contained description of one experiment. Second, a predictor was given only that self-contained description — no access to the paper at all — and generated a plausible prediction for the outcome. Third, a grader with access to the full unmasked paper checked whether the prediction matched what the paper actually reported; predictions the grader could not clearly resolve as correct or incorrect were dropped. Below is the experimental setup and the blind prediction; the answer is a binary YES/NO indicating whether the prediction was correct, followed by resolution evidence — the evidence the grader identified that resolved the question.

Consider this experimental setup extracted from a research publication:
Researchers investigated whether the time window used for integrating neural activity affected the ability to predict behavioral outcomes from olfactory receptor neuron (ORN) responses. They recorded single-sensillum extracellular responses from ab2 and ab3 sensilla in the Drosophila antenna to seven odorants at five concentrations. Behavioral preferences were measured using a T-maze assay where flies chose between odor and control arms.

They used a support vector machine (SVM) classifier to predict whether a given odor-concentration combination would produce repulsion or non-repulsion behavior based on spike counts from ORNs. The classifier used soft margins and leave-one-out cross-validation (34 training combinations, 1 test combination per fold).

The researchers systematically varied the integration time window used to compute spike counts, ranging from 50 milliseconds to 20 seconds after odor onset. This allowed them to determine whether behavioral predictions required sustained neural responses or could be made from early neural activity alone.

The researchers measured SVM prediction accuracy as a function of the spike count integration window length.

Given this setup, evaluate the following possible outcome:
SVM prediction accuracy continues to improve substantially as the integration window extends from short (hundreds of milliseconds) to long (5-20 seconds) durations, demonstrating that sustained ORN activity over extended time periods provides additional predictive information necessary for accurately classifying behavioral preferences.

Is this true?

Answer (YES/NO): NO